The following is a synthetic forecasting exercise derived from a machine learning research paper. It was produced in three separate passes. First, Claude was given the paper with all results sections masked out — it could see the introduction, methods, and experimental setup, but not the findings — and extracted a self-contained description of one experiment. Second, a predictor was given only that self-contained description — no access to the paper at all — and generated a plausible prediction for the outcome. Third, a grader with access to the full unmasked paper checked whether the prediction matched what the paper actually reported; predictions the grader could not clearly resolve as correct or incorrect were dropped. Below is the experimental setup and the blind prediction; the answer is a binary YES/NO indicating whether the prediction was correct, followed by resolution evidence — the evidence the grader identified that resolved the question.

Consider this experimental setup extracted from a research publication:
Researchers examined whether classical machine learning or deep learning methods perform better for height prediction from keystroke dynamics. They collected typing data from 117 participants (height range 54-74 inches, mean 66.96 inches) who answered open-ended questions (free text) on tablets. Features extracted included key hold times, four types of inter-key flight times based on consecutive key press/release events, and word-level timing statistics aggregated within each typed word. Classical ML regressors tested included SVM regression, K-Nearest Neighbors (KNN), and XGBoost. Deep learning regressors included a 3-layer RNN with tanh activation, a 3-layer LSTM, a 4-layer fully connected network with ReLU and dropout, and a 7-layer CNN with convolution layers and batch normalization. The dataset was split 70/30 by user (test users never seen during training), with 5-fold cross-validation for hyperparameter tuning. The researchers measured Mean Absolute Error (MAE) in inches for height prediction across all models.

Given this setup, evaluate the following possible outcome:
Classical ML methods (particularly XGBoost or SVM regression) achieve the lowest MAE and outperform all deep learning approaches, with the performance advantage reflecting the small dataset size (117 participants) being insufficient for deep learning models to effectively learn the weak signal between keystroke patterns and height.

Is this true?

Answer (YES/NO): YES